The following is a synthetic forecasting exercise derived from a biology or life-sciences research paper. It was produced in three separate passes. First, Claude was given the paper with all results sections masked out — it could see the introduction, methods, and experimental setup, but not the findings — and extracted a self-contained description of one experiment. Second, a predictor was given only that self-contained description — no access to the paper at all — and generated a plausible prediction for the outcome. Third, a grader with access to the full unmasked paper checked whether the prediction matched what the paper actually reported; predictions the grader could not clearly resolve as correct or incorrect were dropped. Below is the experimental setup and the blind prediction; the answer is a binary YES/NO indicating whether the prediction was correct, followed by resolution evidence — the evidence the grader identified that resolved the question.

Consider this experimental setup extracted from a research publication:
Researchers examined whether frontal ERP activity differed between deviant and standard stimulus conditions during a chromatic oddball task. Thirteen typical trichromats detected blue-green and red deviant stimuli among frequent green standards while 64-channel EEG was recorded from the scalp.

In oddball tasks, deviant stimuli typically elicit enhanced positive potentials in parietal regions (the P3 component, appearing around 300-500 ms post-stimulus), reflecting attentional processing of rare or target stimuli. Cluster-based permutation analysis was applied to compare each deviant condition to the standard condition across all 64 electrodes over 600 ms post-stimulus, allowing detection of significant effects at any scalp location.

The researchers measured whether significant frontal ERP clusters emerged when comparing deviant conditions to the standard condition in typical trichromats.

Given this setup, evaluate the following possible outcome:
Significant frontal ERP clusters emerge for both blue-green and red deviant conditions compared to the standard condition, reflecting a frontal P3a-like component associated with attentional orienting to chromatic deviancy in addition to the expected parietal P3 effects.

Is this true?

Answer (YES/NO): NO